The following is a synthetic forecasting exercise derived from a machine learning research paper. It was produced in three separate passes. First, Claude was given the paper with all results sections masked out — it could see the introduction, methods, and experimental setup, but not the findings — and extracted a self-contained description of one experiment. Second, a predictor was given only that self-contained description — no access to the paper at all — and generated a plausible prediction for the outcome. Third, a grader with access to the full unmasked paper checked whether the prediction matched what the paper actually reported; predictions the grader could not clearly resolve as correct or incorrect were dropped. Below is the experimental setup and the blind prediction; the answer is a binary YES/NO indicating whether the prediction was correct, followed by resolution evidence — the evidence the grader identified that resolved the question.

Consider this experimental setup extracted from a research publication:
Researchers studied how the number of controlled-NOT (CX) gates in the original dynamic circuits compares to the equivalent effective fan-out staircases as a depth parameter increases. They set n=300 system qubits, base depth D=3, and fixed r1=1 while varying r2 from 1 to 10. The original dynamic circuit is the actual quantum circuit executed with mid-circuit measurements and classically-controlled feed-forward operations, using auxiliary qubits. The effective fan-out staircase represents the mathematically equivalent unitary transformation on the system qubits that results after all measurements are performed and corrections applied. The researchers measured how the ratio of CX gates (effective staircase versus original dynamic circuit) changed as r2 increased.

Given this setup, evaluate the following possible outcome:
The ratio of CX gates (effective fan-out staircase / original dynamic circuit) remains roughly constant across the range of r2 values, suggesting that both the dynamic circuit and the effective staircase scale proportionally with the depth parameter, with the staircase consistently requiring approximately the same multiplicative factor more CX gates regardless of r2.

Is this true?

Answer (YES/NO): NO